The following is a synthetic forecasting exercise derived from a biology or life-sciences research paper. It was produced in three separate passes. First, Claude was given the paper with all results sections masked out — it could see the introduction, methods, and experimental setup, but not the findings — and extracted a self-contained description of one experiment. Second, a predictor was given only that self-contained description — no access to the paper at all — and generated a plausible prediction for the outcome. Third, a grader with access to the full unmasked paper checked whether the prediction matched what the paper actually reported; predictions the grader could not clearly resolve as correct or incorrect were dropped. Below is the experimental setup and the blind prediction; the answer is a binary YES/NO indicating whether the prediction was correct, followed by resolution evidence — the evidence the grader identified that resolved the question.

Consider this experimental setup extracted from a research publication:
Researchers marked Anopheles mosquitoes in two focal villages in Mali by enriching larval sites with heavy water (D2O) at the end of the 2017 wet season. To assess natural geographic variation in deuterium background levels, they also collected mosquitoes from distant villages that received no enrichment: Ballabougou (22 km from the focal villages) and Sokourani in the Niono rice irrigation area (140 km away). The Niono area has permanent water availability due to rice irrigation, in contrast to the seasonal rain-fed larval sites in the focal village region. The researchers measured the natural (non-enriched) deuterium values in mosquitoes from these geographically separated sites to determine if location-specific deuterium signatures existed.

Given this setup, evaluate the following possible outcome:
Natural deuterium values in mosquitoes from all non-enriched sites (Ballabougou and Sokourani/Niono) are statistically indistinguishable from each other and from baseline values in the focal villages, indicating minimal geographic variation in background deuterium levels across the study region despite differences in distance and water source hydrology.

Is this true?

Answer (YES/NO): NO